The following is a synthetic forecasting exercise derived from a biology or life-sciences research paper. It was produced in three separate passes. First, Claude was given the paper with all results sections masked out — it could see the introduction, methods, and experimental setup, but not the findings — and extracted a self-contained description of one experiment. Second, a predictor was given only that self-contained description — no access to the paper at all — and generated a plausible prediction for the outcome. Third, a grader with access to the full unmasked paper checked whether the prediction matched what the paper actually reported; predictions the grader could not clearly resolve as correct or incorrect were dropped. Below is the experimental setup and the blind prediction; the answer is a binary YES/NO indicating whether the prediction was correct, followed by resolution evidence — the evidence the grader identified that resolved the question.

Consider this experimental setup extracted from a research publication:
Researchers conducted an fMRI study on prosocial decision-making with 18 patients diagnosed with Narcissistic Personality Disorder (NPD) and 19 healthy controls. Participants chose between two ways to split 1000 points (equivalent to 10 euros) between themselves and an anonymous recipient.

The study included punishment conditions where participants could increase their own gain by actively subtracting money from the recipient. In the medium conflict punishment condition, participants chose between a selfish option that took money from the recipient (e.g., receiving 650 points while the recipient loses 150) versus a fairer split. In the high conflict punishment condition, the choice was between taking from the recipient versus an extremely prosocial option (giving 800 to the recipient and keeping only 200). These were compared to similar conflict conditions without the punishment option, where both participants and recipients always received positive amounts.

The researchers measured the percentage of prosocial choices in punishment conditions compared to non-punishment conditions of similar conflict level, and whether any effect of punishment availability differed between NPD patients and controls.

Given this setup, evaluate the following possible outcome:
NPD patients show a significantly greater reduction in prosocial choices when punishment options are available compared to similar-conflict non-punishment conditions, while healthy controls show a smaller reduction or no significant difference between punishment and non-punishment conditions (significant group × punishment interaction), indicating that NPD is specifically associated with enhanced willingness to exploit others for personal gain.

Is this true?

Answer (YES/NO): NO